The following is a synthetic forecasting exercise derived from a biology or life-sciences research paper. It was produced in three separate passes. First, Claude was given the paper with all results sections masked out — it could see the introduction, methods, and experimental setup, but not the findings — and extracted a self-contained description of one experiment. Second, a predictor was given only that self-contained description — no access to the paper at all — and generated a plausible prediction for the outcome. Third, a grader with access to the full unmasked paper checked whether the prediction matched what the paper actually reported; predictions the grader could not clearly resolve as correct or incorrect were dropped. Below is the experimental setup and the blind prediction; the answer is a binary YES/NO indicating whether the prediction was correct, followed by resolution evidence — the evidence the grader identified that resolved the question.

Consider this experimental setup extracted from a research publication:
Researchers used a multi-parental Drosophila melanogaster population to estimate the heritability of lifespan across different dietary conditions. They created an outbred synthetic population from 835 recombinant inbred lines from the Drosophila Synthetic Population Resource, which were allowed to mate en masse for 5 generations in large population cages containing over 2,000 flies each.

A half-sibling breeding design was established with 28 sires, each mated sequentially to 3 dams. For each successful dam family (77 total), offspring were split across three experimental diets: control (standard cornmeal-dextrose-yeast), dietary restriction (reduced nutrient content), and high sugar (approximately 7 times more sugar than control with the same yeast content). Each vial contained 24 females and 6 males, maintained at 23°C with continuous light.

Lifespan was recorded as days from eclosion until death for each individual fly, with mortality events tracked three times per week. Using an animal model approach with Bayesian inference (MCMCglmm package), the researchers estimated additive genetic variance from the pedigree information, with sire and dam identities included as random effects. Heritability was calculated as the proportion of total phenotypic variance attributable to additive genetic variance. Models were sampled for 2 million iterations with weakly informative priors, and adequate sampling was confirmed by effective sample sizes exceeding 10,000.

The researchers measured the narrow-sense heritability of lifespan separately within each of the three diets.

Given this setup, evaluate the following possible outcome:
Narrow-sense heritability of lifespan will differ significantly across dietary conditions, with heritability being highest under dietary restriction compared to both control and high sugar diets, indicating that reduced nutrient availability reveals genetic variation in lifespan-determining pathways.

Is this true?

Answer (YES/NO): NO